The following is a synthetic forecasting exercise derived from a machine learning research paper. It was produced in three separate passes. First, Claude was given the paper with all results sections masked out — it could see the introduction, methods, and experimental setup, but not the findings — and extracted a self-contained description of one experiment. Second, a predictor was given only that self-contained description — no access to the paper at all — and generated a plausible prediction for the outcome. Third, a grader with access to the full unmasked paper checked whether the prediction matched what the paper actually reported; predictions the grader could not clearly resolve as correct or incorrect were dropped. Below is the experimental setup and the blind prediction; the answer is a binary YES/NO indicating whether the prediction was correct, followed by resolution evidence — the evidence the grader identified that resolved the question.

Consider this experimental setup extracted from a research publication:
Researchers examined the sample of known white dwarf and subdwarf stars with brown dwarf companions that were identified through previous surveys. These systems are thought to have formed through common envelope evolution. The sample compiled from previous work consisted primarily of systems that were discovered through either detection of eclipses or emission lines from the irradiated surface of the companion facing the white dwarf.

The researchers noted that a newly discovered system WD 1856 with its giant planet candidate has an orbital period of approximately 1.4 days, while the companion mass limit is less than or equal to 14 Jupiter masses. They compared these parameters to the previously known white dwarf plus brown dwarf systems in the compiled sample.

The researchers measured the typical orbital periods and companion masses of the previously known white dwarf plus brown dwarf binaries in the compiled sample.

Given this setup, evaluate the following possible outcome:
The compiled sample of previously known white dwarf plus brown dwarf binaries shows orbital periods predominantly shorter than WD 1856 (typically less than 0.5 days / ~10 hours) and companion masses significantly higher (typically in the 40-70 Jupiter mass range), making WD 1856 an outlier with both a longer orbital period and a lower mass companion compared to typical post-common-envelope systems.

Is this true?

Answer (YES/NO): NO